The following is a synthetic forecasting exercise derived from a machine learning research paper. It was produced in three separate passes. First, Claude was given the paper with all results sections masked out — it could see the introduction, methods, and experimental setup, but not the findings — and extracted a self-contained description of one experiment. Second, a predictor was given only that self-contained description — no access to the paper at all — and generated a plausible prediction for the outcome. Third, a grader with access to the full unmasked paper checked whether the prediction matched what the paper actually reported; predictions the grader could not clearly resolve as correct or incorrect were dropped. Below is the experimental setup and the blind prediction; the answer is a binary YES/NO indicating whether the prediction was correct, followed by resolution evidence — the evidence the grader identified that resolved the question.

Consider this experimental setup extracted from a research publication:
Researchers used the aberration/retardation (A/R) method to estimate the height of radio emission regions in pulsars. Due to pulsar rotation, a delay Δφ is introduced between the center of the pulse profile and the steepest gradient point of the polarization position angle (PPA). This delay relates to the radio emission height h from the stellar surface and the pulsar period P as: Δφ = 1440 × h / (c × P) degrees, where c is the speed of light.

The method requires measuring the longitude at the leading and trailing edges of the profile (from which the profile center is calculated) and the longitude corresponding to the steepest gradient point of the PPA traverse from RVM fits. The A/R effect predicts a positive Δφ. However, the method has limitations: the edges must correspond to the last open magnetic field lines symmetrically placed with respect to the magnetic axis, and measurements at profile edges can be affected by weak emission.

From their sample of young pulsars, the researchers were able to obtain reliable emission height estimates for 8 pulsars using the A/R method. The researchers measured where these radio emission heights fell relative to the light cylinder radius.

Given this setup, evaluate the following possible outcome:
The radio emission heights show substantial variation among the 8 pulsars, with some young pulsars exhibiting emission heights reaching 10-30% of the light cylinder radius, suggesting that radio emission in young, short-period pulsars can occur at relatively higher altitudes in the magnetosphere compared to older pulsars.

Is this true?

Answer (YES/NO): NO